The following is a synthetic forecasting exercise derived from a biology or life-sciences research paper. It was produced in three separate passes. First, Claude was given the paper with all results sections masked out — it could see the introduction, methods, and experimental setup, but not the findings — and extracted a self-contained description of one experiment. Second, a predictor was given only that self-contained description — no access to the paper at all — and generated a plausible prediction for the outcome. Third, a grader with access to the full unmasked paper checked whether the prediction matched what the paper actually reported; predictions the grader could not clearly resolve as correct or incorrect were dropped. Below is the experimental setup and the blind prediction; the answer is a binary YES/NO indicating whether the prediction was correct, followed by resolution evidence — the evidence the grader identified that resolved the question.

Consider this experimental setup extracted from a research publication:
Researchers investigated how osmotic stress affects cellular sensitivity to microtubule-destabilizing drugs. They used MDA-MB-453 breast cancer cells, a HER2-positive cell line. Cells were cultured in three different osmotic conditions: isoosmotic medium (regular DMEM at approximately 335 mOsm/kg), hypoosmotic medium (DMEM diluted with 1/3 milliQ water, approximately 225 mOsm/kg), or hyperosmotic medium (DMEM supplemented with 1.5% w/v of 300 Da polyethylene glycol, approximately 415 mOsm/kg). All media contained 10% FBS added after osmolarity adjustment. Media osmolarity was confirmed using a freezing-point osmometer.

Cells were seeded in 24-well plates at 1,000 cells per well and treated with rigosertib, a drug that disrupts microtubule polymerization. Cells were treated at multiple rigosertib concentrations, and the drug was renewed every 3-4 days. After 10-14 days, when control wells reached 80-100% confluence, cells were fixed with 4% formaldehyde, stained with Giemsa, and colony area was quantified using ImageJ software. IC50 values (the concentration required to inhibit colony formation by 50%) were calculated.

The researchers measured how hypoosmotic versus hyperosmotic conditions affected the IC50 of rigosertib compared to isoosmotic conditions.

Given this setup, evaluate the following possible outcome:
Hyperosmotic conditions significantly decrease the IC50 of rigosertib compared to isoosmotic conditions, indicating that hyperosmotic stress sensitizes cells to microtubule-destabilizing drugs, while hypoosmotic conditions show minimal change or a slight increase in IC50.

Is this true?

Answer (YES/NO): NO